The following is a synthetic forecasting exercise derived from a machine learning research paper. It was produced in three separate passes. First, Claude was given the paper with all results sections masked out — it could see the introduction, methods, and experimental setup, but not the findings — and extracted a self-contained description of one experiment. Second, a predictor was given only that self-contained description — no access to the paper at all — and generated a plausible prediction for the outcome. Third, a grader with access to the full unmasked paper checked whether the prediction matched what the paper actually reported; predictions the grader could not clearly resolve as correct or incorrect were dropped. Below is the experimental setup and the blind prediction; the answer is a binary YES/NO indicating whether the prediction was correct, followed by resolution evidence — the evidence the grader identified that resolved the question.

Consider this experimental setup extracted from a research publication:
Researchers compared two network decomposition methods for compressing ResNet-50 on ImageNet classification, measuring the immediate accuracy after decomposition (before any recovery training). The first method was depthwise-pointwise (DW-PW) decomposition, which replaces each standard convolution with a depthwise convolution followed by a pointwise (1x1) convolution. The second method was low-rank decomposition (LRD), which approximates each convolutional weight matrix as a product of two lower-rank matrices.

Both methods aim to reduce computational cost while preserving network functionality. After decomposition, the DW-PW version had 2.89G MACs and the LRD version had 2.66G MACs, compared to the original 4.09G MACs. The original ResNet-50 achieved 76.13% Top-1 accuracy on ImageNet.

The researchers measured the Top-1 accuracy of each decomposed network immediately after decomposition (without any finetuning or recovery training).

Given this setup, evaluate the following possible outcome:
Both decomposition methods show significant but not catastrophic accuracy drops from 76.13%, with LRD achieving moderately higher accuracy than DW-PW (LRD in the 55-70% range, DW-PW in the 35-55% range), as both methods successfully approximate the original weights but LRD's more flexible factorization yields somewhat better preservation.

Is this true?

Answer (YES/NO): NO